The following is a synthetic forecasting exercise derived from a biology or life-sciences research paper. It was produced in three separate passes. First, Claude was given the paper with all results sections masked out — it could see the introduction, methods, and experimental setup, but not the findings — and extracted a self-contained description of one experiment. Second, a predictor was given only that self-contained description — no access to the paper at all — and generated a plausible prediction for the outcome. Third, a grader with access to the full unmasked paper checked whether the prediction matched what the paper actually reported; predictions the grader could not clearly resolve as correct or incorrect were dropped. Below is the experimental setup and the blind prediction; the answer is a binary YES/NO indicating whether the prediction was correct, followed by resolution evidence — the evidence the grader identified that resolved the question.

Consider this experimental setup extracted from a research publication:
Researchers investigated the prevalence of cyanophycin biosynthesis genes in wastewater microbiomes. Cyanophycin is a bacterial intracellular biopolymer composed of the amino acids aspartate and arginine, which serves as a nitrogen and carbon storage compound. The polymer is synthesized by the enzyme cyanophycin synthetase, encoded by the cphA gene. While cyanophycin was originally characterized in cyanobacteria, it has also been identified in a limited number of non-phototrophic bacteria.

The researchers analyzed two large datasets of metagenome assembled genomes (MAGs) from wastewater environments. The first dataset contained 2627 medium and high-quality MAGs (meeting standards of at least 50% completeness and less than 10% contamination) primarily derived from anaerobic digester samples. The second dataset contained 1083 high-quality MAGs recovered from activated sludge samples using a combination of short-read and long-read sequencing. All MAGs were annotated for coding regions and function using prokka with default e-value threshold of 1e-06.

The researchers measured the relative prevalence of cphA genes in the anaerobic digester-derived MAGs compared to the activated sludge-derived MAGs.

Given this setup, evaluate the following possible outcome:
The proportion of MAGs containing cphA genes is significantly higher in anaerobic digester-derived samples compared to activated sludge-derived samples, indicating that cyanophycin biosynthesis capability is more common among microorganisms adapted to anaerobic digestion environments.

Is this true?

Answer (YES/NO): NO